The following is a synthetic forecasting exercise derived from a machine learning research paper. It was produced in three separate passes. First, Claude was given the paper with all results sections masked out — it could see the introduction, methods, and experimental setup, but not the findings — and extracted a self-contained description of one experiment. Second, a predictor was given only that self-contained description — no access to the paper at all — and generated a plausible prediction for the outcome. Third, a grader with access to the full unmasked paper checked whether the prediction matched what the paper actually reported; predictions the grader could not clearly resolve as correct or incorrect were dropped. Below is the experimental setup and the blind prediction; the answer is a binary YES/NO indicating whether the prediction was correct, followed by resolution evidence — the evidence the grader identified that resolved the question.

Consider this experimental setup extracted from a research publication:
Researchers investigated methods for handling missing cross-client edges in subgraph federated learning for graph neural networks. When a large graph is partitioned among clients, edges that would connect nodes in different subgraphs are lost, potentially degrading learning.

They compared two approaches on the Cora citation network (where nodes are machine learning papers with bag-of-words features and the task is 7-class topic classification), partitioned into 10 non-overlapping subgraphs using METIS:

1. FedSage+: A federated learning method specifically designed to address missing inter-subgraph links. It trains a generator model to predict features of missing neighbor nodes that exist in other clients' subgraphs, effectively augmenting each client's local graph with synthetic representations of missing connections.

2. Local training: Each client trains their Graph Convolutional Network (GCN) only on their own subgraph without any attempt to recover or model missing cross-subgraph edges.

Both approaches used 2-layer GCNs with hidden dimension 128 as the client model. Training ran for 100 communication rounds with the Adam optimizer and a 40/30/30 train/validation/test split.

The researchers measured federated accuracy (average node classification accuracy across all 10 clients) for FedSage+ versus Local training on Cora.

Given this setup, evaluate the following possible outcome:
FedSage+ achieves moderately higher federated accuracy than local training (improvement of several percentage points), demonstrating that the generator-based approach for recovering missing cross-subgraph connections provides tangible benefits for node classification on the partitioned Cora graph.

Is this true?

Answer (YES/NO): NO